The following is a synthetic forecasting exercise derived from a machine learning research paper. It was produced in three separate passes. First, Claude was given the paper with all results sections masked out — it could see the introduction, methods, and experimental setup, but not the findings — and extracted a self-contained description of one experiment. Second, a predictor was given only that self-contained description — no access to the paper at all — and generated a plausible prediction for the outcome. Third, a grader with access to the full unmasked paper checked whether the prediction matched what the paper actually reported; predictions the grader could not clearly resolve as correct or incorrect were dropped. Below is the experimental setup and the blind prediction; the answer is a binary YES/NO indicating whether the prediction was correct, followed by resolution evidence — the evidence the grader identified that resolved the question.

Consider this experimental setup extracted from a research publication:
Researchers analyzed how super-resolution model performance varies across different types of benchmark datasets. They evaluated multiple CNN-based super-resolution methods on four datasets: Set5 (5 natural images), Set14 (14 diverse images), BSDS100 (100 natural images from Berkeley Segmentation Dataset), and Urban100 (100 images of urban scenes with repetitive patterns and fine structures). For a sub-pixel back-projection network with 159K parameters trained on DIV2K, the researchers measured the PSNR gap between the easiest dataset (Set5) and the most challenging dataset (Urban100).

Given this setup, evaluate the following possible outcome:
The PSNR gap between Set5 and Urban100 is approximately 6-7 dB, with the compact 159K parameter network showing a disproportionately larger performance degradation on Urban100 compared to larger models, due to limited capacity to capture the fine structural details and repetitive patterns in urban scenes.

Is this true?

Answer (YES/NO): NO